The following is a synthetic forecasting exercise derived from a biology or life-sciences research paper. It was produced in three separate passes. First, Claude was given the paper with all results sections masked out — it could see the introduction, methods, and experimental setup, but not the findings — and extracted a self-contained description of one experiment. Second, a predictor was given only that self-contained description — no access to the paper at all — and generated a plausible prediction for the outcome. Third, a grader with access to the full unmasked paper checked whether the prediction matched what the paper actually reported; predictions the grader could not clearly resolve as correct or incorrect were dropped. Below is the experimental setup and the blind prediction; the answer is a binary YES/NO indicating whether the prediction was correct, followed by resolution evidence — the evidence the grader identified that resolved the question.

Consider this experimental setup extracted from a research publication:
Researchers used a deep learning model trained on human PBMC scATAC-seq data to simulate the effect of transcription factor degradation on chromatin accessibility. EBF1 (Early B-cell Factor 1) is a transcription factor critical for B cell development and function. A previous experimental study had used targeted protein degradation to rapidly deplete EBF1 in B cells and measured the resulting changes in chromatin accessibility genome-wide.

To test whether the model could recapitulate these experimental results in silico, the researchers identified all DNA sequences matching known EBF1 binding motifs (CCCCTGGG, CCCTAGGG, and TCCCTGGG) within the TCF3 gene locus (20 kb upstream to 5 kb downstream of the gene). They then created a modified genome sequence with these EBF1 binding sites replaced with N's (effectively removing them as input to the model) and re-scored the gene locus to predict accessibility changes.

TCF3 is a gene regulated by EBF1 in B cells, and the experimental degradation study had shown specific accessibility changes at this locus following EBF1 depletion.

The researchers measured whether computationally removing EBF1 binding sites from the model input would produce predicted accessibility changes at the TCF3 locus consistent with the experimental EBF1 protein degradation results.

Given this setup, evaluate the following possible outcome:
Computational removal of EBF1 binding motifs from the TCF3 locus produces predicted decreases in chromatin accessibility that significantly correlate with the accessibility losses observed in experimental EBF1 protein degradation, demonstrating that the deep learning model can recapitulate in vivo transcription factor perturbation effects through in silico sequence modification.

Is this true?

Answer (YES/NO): YES